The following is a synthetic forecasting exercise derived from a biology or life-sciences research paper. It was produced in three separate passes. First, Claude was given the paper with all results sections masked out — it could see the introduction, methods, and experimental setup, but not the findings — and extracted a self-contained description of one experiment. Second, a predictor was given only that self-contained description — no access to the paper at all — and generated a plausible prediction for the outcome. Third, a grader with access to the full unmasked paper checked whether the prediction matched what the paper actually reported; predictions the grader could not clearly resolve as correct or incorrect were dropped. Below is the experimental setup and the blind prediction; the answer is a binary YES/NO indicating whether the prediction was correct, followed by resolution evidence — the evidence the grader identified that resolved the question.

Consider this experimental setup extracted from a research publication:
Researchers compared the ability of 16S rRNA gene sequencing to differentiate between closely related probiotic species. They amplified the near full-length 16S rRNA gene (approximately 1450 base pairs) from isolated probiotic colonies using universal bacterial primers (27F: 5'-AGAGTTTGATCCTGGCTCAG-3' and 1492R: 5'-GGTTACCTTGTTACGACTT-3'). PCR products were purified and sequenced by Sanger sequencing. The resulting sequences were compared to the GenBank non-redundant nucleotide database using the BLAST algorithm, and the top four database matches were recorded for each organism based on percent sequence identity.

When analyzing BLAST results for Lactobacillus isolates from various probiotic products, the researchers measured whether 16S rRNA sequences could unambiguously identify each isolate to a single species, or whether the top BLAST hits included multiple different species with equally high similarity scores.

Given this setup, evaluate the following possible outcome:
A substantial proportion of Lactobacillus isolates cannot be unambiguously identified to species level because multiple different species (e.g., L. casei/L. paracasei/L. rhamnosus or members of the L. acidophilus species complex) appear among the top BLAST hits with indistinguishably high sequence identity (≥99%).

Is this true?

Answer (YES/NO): YES